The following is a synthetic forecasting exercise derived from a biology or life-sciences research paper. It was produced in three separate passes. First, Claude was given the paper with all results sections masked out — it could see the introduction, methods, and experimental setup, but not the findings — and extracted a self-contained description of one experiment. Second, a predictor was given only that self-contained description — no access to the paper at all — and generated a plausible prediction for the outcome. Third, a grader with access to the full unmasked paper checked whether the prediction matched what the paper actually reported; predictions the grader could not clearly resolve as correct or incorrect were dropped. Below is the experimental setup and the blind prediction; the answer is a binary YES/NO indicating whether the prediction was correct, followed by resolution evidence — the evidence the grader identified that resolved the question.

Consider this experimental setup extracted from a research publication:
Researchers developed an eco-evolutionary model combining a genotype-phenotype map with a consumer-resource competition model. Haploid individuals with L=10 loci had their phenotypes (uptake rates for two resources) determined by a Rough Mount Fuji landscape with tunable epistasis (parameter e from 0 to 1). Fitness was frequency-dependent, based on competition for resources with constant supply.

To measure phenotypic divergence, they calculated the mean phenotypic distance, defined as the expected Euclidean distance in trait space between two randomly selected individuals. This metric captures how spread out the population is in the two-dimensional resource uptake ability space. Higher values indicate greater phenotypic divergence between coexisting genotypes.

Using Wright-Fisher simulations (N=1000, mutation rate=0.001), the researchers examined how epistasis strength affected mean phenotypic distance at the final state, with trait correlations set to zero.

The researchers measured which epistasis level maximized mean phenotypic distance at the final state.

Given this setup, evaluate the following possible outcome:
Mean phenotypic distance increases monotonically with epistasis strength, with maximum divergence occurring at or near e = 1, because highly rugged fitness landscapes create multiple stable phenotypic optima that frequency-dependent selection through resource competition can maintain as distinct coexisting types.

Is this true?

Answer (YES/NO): NO